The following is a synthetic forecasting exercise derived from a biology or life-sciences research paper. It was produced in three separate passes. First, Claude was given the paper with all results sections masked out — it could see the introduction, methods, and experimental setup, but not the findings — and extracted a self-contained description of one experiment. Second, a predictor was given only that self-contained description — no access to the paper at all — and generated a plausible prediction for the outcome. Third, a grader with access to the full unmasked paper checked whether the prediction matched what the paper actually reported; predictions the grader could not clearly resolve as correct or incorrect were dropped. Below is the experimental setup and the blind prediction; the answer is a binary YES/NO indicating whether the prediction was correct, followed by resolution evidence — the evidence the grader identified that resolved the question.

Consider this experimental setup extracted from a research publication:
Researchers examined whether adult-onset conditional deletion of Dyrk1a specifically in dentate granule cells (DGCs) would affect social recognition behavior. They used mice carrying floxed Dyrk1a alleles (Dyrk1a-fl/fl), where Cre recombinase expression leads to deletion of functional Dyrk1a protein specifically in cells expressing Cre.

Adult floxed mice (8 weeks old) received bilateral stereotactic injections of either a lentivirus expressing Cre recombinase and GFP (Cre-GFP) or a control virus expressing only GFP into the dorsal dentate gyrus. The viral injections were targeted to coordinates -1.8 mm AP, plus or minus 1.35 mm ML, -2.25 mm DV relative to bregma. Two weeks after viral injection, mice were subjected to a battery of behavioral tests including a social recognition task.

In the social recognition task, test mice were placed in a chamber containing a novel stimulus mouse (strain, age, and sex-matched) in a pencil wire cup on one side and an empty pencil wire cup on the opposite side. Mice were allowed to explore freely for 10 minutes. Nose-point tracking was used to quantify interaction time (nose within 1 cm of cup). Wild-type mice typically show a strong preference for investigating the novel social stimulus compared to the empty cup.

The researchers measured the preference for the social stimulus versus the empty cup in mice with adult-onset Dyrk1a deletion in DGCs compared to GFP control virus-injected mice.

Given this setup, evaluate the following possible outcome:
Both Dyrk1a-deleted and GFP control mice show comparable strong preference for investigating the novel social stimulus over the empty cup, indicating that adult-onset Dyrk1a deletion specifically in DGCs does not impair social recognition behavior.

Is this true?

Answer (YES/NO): NO